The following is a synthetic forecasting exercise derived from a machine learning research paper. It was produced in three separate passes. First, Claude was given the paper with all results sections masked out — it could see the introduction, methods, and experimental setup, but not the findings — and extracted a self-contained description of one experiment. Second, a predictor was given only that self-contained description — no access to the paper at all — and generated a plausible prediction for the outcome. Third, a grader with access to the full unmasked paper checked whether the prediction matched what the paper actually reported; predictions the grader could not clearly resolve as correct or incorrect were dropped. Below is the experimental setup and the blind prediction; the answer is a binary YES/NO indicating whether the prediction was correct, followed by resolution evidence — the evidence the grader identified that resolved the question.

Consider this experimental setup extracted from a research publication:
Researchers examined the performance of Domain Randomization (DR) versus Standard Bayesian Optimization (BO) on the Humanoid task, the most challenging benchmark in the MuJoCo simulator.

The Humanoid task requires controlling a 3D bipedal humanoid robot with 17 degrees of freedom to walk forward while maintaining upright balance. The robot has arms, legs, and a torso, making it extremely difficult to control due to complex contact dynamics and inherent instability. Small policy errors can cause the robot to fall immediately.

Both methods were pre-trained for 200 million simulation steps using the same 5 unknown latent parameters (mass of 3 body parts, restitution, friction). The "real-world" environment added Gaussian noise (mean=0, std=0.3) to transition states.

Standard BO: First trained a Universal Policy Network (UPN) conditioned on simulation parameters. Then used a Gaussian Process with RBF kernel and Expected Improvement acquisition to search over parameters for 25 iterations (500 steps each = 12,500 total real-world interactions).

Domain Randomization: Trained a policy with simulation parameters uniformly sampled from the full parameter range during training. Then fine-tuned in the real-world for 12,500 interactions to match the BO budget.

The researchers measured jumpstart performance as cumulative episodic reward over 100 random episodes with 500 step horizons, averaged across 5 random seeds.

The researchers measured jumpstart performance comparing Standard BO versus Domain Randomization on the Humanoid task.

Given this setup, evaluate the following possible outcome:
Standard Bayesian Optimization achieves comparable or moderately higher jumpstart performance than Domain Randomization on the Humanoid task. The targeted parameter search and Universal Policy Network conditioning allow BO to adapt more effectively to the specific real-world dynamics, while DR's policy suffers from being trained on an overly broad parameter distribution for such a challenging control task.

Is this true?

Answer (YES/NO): YES